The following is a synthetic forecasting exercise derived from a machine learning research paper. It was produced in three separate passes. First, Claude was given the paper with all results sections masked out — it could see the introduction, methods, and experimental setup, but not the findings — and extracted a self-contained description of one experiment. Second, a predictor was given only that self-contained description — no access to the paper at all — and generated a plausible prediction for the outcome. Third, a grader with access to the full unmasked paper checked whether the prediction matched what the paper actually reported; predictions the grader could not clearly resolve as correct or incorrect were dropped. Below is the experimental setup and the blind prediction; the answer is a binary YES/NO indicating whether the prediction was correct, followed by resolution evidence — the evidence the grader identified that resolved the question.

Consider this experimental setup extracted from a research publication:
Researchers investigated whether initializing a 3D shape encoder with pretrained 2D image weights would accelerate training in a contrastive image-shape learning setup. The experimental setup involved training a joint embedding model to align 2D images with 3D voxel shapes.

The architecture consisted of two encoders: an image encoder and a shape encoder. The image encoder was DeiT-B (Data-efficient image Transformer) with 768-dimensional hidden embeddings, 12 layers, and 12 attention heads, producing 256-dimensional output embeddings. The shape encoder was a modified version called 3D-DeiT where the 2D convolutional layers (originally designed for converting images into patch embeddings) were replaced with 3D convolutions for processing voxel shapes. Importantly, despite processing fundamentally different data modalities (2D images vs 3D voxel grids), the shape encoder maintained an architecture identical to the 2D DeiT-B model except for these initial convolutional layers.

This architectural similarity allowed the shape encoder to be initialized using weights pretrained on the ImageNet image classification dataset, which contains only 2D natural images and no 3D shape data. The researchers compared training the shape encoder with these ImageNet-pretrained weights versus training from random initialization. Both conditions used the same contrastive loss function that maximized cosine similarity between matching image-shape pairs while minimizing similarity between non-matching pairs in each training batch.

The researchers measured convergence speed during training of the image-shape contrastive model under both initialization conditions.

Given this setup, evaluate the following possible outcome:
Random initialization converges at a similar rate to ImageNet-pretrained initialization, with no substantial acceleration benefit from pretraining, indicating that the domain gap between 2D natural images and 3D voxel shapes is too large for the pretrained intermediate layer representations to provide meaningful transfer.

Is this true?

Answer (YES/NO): NO